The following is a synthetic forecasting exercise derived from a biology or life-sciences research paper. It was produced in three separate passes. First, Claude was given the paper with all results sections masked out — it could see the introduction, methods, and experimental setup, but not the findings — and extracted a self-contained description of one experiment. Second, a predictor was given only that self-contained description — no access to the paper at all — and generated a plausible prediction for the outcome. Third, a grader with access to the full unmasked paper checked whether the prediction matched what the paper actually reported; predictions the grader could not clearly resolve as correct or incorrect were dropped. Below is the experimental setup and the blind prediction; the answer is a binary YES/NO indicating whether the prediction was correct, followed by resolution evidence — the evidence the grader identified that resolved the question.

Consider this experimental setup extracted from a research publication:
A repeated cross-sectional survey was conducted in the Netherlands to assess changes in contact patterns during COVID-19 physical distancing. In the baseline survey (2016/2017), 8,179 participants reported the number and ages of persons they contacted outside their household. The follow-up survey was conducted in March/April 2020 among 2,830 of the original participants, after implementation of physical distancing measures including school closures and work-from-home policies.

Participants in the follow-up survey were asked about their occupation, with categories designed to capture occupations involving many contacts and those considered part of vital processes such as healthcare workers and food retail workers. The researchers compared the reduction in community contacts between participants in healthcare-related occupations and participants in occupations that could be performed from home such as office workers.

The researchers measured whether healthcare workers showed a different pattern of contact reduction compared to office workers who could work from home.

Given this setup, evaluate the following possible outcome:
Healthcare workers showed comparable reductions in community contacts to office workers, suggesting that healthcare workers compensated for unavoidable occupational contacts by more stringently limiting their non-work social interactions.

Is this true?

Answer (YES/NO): NO